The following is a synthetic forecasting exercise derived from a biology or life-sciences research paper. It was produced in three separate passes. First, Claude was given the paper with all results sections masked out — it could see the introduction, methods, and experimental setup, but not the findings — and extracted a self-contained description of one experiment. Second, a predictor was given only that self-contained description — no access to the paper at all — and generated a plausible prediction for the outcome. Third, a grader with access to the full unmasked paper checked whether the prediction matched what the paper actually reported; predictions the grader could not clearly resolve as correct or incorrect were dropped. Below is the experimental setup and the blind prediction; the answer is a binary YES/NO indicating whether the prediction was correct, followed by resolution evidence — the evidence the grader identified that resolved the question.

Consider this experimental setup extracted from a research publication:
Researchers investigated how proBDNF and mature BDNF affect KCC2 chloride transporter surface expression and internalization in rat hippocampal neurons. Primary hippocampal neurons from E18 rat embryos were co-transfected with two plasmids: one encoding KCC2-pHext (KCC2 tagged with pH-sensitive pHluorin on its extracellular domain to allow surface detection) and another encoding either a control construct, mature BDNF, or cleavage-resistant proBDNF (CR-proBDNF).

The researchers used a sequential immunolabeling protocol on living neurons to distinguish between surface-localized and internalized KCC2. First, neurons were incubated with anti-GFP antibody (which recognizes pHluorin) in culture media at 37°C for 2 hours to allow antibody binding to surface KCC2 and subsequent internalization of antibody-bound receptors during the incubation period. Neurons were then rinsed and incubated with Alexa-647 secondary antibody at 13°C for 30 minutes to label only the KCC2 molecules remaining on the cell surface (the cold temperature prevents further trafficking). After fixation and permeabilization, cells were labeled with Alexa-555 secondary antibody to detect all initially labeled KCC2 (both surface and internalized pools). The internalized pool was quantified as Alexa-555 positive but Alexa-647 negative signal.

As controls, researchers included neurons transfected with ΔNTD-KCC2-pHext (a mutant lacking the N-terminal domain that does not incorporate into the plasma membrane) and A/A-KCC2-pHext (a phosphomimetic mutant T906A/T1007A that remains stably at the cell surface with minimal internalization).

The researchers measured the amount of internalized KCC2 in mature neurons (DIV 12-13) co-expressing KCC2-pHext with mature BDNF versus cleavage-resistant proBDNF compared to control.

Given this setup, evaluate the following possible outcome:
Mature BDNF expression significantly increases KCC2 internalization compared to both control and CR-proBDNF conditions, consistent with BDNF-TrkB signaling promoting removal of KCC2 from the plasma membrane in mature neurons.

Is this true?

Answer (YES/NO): NO